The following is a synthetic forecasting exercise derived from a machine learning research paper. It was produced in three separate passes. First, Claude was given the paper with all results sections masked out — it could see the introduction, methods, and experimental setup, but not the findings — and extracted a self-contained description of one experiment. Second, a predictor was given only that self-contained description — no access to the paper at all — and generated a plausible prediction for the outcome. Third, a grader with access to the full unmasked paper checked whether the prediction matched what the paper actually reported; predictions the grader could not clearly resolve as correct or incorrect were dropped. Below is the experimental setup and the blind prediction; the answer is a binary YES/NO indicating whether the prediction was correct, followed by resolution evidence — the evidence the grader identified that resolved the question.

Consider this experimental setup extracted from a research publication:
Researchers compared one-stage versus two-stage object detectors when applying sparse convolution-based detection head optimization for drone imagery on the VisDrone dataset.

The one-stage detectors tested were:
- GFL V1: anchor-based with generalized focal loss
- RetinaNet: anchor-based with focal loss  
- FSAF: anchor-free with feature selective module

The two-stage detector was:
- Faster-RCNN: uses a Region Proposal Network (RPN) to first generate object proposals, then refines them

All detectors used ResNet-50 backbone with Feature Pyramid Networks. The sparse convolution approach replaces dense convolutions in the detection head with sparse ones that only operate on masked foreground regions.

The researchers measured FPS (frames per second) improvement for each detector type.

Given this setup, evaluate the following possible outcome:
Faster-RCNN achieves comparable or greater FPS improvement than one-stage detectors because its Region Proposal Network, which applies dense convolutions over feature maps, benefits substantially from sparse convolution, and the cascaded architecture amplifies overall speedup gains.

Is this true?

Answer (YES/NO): NO